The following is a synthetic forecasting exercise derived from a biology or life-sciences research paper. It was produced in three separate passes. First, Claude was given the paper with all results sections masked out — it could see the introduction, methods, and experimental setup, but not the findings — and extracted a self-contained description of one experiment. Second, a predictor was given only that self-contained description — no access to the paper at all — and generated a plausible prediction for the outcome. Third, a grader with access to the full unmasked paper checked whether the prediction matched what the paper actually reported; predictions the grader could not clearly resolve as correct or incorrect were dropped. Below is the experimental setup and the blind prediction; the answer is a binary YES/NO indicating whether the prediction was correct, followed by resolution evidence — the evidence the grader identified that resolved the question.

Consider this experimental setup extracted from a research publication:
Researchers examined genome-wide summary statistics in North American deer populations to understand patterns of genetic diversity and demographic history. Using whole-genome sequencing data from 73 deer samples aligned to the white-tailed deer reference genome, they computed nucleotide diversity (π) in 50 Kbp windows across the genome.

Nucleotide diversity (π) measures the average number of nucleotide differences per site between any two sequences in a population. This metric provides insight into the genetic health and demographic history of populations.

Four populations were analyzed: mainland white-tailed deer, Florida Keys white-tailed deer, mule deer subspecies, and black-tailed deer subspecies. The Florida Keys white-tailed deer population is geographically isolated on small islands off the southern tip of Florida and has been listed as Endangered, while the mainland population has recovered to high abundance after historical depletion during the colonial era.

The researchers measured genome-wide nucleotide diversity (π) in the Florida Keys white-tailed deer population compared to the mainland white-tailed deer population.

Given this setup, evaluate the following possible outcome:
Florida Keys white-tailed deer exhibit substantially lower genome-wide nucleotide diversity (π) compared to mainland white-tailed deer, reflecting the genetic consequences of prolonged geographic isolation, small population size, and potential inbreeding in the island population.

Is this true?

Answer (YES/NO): YES